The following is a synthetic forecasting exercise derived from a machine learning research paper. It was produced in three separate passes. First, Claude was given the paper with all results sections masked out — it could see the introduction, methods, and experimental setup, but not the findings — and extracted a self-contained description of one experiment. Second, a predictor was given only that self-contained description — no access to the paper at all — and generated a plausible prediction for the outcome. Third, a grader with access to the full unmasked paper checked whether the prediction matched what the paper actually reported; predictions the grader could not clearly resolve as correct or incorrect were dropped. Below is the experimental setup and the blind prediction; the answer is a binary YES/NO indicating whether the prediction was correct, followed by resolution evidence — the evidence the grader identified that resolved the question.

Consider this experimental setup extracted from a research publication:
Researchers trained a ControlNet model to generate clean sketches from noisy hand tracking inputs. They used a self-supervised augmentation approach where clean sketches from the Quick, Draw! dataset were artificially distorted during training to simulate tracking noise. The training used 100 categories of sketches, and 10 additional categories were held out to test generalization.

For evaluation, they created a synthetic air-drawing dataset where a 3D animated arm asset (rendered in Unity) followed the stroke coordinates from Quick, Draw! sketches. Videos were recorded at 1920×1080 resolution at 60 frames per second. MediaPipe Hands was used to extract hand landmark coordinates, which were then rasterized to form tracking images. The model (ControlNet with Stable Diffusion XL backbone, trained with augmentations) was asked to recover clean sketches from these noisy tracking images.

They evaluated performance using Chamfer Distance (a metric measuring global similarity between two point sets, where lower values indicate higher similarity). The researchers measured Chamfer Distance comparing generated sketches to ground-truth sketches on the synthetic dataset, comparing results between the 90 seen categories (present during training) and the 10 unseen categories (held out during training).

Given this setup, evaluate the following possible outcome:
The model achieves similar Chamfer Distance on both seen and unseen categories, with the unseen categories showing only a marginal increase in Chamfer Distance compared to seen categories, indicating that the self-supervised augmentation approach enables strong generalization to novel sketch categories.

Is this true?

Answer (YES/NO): NO